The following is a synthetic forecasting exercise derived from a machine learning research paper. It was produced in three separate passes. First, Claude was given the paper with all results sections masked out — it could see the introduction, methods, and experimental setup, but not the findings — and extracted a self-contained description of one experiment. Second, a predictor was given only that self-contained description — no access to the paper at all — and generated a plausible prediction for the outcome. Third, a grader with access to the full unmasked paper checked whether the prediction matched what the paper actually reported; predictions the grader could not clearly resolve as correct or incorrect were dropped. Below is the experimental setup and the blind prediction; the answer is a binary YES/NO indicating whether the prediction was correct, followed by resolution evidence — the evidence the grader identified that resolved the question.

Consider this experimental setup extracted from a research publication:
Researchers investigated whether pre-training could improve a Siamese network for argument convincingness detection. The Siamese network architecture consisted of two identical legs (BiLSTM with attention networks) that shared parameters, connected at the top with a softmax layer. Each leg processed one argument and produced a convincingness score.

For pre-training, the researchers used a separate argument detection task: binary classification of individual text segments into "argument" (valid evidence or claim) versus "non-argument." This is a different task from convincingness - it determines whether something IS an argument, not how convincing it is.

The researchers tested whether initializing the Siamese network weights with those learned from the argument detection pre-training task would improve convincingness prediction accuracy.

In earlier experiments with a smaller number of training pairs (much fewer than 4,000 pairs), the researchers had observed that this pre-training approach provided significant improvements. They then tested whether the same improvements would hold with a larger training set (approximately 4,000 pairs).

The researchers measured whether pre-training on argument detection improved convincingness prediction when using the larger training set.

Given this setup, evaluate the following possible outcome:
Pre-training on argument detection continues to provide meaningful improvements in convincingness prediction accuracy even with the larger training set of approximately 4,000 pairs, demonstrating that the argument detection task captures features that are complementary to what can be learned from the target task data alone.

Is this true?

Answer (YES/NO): NO